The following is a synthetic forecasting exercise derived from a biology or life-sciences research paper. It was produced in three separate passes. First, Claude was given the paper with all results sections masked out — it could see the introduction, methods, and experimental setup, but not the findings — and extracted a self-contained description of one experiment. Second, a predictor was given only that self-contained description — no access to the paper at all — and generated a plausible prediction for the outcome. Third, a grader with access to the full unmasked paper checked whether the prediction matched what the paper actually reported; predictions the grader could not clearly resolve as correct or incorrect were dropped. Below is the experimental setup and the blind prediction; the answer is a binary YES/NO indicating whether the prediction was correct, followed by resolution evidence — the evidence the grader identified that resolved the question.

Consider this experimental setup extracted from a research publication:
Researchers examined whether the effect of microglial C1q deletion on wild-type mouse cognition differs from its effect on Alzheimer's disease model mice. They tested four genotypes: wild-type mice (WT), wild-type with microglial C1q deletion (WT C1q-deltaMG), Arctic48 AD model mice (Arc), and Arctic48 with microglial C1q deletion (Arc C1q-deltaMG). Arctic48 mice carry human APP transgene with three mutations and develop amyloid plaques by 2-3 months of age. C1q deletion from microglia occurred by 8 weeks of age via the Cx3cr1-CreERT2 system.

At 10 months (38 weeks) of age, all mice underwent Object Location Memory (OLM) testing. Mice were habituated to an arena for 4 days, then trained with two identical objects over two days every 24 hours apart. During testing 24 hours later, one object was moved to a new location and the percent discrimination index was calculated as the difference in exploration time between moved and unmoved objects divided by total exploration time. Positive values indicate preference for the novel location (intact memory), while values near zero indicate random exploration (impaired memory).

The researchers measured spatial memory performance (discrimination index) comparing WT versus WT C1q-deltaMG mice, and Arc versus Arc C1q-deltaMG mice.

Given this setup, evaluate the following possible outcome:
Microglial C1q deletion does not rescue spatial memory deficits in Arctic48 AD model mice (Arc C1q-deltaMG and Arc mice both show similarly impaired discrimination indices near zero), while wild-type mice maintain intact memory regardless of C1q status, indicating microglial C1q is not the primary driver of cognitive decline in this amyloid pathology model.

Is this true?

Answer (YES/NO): NO